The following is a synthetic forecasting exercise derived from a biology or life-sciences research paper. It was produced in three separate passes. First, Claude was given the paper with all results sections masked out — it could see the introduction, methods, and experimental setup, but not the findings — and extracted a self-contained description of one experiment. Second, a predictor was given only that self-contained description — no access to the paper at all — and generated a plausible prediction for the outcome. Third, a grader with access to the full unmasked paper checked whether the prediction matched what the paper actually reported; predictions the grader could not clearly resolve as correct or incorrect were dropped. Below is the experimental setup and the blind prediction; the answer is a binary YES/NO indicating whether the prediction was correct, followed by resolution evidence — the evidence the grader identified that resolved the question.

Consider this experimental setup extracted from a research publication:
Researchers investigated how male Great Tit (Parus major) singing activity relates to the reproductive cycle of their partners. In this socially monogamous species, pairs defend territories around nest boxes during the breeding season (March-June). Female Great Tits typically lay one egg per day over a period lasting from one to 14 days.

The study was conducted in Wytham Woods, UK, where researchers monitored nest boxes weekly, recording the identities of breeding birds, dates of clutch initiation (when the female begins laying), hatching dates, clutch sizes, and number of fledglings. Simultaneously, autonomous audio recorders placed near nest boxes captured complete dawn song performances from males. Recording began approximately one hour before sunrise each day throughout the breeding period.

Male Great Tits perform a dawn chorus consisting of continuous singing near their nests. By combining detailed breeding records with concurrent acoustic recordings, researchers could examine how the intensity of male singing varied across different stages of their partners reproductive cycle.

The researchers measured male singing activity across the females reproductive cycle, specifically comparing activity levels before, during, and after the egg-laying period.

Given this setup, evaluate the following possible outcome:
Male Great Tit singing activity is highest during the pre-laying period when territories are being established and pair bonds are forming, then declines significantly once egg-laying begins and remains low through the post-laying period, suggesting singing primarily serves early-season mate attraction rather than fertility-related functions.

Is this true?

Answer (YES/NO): NO